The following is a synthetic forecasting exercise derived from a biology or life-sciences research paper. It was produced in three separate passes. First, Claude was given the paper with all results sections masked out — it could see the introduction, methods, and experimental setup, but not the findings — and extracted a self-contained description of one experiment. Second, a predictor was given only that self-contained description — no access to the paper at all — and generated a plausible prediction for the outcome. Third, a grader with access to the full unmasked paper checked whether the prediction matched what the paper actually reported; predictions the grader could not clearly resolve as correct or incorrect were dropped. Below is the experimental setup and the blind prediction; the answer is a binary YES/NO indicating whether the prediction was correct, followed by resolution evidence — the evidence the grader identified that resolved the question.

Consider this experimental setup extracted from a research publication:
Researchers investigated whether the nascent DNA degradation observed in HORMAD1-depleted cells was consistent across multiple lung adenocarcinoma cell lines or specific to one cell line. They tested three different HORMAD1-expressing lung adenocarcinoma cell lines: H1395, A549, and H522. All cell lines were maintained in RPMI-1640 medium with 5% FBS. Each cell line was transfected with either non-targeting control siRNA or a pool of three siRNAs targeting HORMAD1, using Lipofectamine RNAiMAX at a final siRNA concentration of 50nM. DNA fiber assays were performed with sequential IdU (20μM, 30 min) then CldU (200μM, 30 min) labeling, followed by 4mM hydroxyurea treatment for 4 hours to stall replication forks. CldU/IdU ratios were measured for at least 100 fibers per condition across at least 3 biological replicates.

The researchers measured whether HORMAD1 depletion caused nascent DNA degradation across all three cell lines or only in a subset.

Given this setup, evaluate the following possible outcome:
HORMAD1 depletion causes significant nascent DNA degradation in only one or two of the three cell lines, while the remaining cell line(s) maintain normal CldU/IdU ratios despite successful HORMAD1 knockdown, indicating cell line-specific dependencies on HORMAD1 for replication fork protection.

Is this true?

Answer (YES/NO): YES